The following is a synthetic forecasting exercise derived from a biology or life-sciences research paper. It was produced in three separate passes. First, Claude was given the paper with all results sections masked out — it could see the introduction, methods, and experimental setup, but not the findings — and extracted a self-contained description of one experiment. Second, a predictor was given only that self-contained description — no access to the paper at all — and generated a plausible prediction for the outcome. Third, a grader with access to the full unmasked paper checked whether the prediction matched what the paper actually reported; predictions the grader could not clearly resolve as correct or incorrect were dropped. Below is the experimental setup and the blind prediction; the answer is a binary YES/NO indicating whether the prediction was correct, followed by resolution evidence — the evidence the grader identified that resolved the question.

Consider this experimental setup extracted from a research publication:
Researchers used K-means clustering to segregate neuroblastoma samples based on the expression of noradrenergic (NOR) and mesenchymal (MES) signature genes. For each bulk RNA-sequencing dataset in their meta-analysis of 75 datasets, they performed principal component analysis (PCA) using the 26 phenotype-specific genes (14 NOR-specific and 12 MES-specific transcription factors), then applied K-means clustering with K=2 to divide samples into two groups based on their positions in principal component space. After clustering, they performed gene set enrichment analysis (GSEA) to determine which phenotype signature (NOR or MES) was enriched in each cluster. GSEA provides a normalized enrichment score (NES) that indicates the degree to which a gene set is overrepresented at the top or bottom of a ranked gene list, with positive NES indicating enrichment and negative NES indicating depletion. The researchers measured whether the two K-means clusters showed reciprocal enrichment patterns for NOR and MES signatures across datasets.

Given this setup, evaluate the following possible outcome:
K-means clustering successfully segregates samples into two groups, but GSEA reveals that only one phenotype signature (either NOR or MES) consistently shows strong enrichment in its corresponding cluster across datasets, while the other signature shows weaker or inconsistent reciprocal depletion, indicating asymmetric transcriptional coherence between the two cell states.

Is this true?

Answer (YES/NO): NO